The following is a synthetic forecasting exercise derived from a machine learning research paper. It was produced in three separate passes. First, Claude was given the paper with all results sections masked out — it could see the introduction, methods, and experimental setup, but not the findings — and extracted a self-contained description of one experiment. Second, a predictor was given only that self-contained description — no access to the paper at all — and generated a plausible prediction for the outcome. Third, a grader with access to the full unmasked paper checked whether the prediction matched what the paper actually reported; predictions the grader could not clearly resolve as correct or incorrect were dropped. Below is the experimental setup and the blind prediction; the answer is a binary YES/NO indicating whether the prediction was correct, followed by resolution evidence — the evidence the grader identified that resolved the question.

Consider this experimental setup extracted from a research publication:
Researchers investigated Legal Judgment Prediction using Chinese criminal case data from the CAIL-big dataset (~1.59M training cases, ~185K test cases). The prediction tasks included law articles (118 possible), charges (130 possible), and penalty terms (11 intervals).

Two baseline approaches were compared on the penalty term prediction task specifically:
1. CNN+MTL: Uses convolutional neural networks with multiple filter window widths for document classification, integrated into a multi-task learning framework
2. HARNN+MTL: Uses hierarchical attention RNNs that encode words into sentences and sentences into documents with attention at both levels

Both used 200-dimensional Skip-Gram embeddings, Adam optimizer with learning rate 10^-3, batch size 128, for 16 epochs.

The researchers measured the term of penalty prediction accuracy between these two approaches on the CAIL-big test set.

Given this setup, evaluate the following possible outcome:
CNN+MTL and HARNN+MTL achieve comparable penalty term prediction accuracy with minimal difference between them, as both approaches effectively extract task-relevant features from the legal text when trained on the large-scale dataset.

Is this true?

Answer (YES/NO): NO